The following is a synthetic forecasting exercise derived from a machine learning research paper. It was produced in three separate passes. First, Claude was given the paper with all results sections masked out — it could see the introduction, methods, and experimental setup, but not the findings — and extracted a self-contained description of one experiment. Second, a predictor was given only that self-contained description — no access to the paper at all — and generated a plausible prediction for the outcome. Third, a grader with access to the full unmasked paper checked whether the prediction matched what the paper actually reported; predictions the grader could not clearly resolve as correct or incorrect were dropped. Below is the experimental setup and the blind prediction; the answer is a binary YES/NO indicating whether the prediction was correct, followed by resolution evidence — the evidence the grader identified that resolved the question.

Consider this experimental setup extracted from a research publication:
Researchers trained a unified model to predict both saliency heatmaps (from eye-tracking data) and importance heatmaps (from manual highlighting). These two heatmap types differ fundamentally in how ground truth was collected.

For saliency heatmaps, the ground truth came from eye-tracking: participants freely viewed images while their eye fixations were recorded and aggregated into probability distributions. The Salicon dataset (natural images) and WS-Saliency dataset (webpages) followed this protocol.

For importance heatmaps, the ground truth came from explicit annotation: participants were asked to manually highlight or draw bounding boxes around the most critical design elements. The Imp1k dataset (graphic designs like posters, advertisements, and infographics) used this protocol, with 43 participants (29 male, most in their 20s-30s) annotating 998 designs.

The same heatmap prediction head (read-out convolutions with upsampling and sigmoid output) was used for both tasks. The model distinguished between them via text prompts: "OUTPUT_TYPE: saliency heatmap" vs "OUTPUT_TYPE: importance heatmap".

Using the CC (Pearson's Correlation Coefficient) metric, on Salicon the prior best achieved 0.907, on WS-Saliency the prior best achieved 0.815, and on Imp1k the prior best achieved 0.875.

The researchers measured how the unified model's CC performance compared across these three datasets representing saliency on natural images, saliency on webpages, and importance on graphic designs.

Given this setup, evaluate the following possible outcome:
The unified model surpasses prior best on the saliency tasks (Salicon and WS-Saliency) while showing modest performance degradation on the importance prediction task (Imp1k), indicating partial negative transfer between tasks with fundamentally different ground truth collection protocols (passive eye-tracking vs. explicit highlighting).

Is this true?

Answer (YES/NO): NO